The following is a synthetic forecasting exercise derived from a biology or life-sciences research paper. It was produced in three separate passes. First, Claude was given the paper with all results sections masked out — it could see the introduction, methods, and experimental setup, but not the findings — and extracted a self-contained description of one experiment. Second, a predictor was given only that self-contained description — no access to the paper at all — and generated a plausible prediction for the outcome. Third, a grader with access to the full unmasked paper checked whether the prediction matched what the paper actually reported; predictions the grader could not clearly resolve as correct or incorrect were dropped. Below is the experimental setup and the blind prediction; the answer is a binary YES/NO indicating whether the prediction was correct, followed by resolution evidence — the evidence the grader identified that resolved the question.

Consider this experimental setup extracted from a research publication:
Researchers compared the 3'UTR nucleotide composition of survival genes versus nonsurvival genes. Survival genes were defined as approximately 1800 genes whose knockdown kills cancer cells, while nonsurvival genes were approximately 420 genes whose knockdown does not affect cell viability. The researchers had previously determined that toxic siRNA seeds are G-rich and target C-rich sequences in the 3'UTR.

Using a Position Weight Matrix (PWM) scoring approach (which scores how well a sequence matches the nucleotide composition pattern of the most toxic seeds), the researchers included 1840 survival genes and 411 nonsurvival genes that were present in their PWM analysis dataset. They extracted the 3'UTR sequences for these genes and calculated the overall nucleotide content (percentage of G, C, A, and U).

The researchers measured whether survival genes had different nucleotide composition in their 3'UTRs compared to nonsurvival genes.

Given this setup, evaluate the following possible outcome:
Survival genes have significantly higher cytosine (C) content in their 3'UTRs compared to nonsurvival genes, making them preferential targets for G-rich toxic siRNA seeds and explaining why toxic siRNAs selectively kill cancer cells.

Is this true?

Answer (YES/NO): YES